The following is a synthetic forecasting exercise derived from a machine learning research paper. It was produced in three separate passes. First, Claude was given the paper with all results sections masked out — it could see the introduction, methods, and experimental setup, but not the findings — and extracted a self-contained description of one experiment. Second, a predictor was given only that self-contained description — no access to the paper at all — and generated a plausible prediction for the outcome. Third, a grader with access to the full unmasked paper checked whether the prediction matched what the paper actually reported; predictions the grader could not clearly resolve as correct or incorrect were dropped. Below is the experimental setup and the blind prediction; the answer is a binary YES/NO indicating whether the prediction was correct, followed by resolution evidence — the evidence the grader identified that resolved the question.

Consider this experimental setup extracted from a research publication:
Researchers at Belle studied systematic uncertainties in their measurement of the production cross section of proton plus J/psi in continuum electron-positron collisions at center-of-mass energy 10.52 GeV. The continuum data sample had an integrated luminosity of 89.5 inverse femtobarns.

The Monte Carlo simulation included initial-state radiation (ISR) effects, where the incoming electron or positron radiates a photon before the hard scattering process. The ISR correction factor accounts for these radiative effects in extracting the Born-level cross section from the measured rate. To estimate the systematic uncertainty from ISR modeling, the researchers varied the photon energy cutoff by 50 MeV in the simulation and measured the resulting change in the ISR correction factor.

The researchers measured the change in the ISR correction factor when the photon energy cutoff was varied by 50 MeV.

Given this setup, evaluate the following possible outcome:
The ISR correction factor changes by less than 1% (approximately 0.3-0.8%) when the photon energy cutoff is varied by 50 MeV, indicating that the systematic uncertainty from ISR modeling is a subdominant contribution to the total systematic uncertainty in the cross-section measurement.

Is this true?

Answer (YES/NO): NO